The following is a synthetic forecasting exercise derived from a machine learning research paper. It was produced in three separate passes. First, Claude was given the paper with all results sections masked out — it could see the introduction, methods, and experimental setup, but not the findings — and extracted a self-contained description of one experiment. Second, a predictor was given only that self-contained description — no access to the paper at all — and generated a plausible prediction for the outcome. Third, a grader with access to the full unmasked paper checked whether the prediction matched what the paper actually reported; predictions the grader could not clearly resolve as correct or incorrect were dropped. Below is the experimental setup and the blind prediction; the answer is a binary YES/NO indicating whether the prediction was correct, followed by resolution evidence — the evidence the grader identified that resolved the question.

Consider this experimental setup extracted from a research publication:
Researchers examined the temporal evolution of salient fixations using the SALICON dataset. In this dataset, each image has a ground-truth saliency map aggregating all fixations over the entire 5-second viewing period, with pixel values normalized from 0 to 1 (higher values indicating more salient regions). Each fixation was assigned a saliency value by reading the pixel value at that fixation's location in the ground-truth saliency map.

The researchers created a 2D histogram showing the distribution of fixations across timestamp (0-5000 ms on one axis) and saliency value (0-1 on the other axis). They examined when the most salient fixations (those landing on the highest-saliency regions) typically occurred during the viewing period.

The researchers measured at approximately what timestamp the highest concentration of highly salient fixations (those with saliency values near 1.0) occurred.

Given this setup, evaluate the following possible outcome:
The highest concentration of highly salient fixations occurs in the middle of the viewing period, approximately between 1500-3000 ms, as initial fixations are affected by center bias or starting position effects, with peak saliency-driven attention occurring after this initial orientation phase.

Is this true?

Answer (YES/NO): NO